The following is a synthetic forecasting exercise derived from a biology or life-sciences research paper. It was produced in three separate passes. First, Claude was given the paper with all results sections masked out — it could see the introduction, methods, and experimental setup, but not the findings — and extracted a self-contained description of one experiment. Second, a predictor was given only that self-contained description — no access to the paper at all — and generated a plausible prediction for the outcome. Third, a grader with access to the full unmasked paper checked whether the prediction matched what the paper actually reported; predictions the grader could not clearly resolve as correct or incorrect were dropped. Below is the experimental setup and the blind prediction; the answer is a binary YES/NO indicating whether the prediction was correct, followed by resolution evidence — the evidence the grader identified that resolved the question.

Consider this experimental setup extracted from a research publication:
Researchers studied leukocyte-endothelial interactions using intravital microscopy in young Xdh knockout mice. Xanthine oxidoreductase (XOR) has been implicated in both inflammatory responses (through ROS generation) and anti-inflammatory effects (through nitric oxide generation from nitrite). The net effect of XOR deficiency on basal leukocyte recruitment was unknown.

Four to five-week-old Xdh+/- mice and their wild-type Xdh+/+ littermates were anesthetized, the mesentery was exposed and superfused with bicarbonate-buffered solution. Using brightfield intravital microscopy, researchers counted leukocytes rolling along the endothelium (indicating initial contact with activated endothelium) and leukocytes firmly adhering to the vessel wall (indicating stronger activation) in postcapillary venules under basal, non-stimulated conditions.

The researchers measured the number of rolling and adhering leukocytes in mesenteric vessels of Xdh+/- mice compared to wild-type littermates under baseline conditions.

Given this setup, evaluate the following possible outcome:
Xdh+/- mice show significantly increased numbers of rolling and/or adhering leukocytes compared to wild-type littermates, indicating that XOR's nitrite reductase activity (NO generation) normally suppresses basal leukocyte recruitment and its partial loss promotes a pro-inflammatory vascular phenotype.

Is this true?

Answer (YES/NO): YES